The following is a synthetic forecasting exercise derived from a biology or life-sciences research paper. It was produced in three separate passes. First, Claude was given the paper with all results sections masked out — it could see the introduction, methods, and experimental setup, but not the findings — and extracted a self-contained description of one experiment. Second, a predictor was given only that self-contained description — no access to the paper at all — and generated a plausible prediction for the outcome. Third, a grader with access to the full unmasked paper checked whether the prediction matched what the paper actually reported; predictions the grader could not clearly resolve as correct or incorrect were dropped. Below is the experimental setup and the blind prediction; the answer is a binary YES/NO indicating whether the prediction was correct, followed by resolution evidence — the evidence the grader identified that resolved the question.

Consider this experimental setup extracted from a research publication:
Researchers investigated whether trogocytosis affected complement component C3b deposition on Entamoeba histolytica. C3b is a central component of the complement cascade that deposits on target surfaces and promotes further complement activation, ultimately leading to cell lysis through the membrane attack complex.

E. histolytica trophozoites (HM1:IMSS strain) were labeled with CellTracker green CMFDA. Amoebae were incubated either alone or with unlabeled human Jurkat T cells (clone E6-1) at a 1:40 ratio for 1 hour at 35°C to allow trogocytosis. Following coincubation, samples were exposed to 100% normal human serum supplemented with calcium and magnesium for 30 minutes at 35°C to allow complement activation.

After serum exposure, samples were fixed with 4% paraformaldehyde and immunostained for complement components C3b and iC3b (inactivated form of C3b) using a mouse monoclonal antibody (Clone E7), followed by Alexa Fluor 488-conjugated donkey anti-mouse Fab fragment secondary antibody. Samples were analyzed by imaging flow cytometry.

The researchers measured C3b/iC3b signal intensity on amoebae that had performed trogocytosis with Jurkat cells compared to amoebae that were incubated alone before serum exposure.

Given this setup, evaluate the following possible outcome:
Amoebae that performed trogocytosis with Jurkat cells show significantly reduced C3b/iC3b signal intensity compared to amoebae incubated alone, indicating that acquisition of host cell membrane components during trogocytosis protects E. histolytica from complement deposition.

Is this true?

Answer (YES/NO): YES